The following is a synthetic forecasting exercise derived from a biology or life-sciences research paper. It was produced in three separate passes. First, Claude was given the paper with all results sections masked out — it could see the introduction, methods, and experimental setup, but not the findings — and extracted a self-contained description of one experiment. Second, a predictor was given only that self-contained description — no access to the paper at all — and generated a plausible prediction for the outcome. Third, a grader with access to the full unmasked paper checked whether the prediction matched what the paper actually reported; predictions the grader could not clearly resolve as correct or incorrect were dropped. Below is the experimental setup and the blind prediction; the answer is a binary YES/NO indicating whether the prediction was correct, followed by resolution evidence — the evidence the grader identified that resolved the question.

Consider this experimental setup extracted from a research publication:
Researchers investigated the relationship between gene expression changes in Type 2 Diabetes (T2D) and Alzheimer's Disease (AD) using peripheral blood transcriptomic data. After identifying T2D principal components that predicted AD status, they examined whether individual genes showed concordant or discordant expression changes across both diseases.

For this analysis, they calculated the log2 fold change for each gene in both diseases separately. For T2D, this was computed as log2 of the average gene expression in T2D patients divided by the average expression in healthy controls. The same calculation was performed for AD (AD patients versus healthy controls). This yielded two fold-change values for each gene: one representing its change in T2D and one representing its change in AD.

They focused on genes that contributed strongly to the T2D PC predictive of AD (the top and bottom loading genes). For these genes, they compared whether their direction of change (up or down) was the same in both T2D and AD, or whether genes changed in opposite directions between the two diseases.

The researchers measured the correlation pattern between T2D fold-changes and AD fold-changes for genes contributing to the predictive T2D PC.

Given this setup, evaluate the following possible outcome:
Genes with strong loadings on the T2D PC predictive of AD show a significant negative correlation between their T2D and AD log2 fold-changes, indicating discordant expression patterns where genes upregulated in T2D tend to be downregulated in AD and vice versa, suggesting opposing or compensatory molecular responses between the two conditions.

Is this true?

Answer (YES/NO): NO